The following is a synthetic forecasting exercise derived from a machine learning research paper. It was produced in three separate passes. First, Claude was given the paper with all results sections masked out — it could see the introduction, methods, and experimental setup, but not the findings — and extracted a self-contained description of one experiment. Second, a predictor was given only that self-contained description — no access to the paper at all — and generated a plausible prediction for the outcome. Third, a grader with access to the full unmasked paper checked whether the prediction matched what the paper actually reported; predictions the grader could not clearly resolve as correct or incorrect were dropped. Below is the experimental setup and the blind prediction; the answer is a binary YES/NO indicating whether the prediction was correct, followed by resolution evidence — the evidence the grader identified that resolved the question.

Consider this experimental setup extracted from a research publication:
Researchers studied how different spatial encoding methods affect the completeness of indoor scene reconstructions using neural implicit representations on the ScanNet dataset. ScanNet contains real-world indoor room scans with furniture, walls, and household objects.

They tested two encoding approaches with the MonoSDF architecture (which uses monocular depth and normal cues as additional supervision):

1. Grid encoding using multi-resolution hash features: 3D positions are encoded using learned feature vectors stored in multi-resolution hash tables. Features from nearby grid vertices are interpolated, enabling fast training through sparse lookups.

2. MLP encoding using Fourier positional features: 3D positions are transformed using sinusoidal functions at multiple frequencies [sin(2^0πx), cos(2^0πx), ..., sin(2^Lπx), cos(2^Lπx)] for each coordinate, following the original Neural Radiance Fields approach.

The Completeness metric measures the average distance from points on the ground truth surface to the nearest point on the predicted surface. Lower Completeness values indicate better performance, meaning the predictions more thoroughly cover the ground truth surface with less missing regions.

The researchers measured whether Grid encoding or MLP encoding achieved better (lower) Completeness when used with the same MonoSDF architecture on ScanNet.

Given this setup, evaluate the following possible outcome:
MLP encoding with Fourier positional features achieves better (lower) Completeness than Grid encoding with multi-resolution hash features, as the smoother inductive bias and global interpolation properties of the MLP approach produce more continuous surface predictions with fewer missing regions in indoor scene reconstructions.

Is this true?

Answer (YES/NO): YES